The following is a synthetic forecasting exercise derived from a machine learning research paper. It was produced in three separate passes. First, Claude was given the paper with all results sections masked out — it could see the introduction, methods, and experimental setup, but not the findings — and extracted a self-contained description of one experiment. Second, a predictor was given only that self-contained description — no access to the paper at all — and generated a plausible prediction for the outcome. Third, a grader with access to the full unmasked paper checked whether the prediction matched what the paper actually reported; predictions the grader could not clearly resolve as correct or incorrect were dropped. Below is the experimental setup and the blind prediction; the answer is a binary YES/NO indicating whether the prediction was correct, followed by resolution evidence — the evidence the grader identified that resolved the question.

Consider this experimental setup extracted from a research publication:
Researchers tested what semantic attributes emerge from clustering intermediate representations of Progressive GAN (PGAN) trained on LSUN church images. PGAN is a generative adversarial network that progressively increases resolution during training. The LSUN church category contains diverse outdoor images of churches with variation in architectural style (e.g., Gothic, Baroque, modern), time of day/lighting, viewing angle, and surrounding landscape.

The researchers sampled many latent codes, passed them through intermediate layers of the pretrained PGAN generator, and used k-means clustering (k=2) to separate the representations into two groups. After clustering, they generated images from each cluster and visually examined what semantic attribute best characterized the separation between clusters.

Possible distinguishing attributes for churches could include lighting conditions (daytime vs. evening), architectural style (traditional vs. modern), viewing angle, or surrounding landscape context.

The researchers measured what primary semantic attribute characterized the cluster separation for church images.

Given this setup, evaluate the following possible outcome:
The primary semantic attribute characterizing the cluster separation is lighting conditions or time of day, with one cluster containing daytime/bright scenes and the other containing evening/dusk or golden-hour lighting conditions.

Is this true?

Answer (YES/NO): NO